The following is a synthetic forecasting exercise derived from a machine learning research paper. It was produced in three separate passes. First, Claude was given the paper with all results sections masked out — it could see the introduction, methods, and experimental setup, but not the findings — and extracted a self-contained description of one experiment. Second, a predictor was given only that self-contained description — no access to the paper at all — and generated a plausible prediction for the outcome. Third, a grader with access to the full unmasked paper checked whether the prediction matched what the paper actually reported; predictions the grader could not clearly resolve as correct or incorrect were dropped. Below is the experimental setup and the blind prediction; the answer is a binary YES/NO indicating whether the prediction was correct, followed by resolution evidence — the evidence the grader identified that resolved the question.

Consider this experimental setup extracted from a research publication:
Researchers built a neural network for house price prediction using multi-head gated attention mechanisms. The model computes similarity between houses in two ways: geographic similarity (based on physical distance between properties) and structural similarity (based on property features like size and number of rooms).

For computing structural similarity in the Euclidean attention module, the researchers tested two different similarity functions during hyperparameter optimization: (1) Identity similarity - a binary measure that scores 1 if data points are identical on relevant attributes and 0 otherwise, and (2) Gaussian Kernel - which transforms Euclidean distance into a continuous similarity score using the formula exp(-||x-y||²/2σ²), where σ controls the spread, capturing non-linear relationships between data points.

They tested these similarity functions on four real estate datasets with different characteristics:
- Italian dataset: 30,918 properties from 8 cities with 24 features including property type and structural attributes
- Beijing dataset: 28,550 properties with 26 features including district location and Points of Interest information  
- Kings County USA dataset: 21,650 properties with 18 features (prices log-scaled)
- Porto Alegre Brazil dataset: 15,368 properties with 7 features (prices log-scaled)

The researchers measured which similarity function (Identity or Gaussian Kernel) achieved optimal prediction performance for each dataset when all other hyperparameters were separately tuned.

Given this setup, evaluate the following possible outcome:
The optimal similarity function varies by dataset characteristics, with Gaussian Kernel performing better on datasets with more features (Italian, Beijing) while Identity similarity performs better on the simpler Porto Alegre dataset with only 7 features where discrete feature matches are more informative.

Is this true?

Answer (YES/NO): NO